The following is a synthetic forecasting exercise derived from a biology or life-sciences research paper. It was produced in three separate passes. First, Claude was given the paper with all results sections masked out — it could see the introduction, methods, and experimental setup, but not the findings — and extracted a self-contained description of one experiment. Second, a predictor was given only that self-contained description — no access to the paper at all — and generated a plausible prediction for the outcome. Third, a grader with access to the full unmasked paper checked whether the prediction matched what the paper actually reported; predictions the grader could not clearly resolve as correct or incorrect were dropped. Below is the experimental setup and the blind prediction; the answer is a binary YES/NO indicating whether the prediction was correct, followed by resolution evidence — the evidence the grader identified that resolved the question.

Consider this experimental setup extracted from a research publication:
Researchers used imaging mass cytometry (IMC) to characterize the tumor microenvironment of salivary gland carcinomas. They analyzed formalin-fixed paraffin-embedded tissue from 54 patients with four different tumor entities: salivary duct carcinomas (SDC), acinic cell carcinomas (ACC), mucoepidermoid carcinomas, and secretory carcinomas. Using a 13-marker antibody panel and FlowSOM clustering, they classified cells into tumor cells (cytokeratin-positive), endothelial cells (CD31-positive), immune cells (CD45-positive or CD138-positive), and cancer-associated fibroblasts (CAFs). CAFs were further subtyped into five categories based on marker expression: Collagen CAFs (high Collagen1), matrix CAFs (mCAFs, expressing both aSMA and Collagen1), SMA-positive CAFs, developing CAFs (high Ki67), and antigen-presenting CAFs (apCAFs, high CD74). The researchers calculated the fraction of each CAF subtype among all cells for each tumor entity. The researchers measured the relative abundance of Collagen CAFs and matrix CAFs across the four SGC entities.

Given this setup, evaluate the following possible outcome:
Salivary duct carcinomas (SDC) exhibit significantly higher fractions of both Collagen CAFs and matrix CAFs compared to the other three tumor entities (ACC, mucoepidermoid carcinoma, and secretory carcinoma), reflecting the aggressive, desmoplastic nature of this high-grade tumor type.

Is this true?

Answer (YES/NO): NO